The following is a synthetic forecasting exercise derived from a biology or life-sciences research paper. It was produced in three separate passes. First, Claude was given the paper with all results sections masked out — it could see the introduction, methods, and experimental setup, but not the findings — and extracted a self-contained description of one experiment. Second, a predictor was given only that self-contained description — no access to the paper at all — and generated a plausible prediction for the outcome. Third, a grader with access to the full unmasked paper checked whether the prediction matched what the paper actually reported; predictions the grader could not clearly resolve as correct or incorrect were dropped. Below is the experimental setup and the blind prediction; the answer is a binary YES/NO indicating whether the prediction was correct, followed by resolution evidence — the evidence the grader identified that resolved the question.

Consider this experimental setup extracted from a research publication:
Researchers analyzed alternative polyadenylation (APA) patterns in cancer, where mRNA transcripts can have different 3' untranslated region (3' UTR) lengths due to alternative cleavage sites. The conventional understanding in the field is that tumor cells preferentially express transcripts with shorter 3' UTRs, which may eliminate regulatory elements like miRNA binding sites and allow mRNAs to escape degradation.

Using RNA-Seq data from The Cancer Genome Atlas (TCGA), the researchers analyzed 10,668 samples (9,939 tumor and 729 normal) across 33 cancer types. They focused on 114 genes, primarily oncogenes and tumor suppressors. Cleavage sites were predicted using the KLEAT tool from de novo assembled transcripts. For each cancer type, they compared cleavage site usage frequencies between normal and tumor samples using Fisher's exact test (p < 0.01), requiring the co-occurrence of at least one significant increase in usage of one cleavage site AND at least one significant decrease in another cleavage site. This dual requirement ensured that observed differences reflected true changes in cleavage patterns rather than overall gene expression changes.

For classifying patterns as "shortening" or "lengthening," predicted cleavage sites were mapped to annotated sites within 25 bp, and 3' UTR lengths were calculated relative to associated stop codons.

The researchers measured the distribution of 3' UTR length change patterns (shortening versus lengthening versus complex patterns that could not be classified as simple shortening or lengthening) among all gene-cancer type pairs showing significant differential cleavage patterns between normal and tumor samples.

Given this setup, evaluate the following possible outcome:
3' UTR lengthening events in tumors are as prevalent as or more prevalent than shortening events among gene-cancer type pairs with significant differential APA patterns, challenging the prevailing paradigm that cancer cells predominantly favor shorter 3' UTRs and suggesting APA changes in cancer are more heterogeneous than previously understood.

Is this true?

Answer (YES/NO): YES